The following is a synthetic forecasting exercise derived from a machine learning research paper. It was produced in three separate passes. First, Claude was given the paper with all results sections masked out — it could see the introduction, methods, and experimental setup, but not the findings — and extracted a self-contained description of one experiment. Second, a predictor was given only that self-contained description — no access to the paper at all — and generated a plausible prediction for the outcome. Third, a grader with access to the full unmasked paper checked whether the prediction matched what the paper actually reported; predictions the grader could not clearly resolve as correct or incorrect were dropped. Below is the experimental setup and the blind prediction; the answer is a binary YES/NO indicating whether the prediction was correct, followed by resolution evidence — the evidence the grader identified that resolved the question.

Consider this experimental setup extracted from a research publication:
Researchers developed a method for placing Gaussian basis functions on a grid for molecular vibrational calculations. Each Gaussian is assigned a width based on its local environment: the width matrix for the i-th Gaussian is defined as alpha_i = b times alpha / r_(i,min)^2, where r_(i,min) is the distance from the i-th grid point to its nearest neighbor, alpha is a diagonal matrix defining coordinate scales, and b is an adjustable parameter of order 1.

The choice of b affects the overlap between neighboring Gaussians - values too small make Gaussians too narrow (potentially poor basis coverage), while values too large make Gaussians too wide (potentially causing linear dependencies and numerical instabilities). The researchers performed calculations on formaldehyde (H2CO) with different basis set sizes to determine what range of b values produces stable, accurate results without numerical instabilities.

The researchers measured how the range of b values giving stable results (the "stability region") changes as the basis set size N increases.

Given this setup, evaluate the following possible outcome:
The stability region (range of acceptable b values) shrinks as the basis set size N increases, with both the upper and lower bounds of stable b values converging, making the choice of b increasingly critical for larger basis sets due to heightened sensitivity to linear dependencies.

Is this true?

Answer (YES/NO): NO